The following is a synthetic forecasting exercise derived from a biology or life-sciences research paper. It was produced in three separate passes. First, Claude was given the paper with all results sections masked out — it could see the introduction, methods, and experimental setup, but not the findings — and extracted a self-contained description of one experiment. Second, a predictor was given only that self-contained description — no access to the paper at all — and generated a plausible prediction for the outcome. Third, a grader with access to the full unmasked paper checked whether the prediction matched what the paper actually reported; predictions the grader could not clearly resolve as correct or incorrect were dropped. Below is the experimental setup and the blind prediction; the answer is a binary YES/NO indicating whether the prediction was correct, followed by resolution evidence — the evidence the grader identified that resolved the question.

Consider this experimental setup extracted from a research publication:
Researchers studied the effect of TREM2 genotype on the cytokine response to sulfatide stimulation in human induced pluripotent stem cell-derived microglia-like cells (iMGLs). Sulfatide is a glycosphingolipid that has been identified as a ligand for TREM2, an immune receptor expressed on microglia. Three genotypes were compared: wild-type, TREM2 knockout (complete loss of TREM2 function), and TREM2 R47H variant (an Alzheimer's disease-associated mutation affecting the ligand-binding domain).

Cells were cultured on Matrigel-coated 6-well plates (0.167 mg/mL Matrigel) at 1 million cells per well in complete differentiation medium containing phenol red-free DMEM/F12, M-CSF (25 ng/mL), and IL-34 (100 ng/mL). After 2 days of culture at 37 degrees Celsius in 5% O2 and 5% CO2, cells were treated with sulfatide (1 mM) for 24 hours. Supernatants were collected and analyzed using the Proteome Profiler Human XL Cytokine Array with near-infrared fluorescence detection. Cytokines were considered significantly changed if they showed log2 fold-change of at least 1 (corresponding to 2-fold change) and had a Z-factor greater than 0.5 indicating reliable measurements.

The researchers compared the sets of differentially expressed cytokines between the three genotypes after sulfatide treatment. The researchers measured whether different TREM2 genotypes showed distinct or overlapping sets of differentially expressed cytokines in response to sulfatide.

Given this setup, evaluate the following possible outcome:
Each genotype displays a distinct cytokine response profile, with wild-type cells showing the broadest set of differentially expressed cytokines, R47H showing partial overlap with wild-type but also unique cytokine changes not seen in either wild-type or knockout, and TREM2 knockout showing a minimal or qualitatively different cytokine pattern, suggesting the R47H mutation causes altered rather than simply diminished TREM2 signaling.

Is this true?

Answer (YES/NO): YES